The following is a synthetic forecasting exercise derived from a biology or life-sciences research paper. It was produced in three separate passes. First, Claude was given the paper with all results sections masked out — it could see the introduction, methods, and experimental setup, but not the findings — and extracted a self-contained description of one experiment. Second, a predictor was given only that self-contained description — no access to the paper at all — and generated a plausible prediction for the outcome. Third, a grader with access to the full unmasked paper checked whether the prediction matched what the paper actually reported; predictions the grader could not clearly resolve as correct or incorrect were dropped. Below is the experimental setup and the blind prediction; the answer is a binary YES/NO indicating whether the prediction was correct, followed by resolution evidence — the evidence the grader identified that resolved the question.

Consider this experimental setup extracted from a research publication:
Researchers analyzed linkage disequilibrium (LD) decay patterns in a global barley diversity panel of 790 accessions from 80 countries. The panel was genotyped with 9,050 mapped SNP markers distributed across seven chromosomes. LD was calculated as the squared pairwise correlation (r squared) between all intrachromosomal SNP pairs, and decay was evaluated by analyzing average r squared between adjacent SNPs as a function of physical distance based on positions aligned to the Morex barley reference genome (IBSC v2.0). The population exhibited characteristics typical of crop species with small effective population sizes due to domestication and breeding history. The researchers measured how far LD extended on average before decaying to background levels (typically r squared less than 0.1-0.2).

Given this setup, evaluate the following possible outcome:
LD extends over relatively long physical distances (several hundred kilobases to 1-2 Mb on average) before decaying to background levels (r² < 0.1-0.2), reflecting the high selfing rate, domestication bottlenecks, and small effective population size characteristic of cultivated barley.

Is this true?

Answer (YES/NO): YES